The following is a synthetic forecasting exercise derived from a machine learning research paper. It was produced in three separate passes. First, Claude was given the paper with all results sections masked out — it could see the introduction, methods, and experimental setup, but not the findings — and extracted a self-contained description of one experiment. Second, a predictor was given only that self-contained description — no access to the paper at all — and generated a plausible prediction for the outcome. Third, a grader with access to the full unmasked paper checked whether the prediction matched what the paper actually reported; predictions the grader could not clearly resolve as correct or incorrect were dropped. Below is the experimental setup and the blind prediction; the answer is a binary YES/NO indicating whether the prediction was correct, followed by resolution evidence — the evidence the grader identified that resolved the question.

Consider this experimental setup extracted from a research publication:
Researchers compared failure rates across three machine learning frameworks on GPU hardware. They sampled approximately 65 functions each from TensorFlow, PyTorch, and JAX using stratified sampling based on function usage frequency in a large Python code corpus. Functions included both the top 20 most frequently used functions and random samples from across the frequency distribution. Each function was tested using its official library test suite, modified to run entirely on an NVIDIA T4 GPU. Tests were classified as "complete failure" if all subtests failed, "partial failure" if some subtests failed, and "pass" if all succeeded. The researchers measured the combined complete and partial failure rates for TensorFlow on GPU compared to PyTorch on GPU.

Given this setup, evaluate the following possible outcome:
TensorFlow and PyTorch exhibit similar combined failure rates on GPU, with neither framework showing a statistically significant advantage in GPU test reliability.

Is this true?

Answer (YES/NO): NO